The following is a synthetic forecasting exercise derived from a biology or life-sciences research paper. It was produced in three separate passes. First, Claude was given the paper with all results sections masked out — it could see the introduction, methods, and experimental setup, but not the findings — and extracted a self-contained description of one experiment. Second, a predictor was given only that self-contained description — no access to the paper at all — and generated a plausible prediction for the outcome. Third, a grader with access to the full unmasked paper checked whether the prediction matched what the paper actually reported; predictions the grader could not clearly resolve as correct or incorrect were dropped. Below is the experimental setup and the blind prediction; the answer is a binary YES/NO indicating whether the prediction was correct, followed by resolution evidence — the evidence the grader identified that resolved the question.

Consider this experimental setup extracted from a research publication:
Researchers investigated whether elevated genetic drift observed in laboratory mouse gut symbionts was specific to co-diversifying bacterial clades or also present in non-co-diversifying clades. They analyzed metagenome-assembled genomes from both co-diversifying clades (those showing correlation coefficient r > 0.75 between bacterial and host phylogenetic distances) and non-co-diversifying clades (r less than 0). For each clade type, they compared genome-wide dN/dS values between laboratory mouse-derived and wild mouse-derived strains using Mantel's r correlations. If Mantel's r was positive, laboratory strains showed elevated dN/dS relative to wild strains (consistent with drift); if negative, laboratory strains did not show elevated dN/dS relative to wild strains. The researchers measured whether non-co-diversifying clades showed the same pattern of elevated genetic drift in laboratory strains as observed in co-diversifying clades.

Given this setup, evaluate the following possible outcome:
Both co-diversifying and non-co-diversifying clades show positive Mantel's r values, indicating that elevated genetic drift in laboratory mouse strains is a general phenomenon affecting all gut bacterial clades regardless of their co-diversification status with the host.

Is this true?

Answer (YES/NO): NO